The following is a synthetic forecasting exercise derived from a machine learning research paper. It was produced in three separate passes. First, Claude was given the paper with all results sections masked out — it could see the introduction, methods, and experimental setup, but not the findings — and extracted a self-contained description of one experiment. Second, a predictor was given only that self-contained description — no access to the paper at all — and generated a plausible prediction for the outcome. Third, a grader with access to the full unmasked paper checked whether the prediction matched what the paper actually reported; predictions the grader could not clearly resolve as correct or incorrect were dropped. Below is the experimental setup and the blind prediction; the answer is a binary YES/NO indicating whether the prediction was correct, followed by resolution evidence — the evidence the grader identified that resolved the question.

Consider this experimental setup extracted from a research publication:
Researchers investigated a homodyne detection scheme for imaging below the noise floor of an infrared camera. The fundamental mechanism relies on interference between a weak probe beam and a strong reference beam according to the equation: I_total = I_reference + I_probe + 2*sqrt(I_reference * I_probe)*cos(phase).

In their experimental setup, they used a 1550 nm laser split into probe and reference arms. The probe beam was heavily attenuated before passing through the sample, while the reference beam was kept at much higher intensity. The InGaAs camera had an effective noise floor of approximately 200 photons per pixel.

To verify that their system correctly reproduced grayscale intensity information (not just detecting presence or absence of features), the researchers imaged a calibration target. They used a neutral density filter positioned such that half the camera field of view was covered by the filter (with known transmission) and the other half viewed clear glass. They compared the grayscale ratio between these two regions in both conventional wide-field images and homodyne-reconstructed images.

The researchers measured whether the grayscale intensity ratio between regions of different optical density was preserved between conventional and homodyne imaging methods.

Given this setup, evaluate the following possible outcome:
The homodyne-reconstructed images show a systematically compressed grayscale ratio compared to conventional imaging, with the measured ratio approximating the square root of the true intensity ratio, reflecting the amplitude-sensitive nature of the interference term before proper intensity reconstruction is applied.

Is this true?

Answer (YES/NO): NO